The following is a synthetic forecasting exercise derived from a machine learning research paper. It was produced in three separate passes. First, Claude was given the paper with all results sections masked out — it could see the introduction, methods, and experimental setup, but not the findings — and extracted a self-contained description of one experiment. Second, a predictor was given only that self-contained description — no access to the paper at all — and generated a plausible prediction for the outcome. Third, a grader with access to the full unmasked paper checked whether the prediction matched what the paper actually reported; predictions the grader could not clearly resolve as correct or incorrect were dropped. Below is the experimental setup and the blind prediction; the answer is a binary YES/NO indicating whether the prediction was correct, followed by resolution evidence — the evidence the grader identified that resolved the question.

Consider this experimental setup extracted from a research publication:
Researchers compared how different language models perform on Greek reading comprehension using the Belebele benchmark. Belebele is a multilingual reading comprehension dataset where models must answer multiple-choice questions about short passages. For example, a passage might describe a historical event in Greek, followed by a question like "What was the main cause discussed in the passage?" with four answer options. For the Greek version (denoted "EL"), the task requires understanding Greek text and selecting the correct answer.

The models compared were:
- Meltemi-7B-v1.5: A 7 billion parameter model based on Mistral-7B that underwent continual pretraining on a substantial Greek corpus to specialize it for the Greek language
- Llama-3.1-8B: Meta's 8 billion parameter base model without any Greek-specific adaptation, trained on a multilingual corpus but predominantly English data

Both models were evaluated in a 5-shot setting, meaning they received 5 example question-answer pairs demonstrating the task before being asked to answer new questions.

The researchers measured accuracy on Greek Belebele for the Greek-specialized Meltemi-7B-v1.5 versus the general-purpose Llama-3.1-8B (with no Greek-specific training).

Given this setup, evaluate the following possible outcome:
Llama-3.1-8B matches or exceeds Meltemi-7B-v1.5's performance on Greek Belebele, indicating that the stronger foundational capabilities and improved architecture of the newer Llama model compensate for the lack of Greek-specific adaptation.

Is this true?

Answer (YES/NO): YES